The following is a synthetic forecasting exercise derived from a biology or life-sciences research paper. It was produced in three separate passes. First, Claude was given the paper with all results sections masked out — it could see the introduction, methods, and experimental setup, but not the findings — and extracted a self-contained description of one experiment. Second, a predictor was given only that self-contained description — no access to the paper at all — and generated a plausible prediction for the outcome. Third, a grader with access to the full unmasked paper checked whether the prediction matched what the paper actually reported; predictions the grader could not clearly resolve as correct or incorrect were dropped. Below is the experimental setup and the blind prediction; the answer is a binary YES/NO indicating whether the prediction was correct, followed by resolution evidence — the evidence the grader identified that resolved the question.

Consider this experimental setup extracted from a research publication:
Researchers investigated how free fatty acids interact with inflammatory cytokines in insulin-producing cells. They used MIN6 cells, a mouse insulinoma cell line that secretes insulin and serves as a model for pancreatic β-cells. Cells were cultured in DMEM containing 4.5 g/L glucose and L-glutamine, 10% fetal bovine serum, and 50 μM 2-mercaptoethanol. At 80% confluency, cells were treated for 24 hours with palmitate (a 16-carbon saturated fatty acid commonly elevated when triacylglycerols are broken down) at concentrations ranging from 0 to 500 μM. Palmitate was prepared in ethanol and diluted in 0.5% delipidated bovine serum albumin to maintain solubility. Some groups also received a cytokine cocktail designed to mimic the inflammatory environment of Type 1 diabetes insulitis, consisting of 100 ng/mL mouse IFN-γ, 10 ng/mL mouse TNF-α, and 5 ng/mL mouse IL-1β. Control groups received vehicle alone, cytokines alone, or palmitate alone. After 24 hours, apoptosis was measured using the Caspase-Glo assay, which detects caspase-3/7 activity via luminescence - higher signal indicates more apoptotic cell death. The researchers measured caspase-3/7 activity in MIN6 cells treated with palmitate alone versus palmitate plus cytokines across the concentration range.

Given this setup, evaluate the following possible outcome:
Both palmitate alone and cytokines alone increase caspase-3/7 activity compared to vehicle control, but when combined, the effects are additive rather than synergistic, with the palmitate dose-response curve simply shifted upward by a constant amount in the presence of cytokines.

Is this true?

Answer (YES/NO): NO